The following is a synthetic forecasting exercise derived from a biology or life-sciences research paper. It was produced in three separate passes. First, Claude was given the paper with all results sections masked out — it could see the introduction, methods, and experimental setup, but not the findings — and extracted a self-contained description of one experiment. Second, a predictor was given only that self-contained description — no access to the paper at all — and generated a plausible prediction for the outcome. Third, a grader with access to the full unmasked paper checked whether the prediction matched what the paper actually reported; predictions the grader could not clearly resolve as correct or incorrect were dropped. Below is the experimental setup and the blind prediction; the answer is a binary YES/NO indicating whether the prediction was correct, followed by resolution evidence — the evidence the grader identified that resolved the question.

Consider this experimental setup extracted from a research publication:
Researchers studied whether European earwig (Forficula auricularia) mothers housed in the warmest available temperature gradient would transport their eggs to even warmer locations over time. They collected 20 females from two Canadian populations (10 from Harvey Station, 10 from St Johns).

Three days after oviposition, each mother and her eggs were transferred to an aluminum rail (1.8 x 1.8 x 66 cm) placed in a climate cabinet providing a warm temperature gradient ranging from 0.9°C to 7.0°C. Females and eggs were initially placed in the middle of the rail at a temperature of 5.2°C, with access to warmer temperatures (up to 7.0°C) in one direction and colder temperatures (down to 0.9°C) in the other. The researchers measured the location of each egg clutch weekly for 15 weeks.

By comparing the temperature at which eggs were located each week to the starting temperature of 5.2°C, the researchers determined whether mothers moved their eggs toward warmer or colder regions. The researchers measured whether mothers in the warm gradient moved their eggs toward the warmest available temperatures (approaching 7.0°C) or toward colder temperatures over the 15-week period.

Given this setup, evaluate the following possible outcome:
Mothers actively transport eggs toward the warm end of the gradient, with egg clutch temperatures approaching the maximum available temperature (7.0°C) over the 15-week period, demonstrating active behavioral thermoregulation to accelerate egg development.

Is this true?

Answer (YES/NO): NO